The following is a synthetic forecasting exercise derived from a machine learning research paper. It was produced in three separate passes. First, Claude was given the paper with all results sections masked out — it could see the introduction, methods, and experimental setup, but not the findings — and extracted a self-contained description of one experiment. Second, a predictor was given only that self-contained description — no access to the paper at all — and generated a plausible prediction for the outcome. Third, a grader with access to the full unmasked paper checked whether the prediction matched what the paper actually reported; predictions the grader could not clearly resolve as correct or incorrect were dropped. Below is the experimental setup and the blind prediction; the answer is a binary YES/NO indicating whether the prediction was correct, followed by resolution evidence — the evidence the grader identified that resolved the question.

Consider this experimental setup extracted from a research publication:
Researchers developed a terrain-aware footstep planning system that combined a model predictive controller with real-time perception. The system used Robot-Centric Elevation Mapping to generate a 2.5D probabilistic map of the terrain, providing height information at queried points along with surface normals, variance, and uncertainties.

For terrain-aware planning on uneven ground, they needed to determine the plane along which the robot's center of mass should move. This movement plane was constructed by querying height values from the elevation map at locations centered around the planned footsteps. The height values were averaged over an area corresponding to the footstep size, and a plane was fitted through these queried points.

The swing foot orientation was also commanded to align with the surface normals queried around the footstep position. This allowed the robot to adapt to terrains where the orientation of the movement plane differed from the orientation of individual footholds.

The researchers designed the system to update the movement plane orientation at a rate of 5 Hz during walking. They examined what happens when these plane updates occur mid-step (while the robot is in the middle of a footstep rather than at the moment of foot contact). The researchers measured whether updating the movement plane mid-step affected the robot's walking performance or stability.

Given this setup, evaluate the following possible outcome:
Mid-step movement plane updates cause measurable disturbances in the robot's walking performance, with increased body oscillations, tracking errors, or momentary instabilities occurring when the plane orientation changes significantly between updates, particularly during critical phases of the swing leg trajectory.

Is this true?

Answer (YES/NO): NO